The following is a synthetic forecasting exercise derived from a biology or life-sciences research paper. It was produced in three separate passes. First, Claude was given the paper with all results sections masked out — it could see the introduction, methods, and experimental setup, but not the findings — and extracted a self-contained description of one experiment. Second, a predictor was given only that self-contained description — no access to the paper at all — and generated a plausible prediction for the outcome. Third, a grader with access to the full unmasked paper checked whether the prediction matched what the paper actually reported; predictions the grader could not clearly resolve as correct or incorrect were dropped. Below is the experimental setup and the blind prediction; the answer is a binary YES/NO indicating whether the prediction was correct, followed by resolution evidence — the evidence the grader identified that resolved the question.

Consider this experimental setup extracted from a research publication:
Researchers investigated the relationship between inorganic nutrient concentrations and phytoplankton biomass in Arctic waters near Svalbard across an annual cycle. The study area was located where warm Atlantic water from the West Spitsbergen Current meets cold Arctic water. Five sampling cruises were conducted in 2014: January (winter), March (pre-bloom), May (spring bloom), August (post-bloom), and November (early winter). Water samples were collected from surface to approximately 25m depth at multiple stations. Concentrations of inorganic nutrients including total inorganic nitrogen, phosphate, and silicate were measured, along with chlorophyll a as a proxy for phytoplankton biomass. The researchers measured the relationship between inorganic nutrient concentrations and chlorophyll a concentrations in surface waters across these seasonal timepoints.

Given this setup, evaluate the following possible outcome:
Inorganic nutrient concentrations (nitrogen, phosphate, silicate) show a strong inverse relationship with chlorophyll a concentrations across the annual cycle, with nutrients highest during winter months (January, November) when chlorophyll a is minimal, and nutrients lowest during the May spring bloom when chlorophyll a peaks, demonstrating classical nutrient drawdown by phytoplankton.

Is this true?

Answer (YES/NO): YES